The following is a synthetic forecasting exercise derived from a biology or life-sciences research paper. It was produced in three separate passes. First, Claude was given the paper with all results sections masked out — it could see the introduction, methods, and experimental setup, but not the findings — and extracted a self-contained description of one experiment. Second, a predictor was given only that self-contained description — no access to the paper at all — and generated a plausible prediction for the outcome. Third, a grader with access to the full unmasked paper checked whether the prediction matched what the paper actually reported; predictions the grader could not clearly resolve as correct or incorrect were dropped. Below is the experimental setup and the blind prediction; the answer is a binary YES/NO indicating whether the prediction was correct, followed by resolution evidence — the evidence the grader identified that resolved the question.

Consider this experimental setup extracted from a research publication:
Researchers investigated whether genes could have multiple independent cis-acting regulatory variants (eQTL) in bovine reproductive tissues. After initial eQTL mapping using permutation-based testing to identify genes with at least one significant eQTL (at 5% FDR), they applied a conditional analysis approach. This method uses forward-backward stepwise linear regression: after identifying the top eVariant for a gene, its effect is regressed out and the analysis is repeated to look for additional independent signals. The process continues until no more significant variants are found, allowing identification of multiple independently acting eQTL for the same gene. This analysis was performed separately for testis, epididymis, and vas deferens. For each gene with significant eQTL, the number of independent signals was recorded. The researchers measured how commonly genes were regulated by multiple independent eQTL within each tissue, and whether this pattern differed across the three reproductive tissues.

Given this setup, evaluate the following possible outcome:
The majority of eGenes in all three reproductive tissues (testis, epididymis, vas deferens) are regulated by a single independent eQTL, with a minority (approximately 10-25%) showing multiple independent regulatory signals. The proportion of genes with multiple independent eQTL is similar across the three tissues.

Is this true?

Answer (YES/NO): NO